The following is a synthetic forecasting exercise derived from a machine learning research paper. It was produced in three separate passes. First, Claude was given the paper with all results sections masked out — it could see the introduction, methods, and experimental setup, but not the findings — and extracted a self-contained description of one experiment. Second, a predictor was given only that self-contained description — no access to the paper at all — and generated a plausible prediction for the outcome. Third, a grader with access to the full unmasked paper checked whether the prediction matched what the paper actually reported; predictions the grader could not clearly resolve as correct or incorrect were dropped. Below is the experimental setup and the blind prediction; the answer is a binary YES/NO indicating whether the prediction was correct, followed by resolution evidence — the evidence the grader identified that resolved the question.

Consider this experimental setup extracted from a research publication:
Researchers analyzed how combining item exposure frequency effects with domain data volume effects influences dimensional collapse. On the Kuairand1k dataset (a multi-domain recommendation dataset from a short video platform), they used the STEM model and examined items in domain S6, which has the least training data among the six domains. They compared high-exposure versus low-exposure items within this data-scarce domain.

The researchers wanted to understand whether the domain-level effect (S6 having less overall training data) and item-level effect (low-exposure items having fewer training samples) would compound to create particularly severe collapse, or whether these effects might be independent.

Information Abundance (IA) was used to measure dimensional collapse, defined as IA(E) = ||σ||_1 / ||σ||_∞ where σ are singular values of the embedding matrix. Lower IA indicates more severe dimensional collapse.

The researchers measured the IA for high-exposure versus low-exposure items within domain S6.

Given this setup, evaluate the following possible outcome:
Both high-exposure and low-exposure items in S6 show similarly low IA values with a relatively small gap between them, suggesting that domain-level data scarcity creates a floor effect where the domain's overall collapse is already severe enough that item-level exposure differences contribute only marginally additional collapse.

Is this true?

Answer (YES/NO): NO